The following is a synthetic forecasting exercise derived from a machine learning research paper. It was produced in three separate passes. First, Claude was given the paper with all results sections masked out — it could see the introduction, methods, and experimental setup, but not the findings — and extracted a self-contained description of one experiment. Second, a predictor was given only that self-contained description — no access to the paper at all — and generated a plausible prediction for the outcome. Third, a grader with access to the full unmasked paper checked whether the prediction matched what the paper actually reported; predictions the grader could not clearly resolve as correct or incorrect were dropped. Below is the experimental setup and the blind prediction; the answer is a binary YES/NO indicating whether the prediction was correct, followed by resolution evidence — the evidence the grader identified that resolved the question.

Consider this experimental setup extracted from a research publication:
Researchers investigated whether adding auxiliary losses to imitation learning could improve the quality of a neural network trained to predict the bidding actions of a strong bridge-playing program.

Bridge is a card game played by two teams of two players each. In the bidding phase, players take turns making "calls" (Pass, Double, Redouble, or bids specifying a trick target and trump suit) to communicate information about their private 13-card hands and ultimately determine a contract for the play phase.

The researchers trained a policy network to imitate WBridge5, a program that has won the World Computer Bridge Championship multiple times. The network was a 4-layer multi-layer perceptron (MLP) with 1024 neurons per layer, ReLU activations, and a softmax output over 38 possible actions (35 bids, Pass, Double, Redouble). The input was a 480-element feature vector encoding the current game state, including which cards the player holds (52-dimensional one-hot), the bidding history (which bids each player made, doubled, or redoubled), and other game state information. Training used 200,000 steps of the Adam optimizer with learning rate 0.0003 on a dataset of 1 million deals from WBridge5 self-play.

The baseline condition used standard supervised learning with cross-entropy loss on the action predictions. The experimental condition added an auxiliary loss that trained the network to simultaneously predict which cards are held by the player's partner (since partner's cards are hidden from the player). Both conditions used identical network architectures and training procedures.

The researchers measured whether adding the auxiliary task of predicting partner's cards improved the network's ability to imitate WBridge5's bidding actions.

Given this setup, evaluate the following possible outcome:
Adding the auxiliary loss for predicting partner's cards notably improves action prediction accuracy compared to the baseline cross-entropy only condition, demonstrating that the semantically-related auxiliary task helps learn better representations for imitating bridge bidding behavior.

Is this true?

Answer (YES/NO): NO